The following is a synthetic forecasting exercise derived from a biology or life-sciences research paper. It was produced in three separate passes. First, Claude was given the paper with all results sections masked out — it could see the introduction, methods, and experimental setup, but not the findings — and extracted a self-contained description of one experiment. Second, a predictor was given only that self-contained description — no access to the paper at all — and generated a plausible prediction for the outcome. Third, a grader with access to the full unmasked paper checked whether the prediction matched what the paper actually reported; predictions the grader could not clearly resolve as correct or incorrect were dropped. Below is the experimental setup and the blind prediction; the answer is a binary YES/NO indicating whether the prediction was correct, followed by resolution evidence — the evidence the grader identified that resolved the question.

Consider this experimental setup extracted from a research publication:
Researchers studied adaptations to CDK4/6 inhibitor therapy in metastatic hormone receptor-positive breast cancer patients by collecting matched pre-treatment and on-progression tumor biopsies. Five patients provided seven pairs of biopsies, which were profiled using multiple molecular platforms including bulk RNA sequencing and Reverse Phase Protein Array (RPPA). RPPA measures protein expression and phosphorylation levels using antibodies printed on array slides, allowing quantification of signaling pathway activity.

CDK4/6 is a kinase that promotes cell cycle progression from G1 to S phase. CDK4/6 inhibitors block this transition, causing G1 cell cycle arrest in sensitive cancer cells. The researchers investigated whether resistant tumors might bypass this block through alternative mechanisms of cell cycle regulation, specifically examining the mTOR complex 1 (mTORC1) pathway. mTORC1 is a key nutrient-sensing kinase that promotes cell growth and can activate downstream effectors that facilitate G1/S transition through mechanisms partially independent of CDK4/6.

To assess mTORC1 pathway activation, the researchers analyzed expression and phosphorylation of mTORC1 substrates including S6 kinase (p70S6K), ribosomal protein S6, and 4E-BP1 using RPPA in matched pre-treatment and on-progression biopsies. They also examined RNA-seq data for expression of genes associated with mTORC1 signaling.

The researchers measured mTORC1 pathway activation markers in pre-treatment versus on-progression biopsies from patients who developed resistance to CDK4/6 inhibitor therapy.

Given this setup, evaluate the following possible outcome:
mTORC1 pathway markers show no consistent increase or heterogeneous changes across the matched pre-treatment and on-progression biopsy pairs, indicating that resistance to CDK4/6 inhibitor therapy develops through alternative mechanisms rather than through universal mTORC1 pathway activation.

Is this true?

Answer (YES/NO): YES